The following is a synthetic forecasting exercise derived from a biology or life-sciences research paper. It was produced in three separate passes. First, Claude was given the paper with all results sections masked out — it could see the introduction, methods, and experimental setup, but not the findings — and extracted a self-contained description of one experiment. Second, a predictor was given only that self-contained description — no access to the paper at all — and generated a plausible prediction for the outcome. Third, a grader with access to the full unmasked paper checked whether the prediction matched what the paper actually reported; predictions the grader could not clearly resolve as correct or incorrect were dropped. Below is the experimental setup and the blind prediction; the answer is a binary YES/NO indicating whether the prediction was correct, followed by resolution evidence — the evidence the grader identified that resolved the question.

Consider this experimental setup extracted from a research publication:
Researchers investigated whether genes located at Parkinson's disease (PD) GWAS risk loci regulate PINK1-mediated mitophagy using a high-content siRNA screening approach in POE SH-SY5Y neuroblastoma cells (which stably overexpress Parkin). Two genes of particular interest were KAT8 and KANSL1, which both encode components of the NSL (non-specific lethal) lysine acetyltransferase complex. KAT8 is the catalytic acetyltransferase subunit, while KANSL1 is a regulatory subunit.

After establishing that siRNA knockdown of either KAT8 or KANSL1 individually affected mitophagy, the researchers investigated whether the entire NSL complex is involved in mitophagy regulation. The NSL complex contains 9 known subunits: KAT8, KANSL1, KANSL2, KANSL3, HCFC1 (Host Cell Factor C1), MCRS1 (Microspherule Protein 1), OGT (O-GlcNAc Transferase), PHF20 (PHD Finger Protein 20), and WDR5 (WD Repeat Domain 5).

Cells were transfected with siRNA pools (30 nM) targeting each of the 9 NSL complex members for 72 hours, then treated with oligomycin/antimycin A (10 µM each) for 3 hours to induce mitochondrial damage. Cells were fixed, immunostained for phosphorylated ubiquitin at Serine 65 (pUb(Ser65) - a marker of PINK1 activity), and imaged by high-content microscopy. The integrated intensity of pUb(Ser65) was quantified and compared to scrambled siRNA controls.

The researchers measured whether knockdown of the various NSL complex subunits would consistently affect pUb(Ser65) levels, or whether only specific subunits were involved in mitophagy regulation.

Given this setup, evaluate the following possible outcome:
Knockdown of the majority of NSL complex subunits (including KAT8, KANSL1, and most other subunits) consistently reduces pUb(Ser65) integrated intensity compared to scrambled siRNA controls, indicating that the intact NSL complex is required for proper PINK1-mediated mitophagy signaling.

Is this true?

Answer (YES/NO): NO